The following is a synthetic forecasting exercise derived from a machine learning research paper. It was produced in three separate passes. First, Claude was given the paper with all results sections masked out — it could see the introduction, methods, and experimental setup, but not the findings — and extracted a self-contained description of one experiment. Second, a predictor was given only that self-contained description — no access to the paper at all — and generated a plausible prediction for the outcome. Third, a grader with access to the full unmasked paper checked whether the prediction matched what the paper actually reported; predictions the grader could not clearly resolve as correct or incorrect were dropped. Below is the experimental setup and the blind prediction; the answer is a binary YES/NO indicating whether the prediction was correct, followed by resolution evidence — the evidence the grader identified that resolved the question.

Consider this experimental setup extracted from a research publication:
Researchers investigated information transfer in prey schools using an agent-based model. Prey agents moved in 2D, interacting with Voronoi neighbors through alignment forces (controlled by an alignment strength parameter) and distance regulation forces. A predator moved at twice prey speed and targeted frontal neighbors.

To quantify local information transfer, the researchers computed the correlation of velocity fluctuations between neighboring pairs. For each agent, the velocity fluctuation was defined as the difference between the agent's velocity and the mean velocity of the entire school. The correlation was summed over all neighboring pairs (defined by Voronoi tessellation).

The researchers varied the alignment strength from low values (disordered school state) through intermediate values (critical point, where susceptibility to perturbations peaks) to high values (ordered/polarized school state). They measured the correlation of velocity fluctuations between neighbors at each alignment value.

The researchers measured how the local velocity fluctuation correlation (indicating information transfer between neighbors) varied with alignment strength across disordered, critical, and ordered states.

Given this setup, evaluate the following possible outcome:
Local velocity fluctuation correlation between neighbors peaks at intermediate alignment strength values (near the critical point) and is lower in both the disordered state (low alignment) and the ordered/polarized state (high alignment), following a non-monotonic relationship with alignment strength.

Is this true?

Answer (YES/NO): YES